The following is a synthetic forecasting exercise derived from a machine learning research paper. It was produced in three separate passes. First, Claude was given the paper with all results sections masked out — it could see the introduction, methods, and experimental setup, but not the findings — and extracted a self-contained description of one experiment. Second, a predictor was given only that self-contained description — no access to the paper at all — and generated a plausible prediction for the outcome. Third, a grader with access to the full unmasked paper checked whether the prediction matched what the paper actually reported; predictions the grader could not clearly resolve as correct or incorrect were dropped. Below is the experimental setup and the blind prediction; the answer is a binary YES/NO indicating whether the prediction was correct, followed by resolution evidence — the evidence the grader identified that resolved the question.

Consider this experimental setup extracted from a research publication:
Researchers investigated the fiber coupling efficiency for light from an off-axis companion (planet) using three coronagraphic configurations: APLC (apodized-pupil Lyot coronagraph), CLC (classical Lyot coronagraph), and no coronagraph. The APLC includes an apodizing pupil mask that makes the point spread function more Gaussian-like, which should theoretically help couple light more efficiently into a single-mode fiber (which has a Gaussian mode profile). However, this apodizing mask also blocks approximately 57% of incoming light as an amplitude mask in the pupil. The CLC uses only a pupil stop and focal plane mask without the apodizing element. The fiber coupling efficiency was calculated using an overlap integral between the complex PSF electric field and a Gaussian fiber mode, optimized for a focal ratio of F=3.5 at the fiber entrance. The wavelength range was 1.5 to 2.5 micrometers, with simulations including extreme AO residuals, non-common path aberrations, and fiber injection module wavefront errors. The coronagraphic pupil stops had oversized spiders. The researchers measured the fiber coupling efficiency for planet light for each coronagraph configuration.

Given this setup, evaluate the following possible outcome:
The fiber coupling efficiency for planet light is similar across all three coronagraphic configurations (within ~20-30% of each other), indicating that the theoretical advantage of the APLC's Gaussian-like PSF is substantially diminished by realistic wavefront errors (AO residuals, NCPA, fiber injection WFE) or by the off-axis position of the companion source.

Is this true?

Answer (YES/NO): NO